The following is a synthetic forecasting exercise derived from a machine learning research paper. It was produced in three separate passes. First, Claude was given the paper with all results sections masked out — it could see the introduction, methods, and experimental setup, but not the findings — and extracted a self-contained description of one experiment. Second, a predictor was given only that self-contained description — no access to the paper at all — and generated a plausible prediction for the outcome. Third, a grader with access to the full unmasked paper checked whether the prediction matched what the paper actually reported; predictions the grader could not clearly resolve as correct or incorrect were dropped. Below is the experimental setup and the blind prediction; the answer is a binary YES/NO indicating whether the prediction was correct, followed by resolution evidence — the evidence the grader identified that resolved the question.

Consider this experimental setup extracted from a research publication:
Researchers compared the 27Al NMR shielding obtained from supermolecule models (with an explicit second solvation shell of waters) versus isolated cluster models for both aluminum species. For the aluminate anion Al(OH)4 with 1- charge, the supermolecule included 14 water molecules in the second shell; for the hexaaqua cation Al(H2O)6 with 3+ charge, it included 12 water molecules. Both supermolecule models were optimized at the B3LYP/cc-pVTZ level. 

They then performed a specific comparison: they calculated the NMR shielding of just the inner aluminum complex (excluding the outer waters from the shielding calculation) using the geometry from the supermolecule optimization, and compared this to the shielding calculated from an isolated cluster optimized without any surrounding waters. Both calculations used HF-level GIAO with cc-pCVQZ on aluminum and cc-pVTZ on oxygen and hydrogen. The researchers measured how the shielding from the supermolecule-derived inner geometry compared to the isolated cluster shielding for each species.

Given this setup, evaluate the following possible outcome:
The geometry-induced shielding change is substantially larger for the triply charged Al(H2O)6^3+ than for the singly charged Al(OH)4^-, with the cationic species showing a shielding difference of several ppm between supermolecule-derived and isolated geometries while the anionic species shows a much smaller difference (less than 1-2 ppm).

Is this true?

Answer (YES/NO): NO